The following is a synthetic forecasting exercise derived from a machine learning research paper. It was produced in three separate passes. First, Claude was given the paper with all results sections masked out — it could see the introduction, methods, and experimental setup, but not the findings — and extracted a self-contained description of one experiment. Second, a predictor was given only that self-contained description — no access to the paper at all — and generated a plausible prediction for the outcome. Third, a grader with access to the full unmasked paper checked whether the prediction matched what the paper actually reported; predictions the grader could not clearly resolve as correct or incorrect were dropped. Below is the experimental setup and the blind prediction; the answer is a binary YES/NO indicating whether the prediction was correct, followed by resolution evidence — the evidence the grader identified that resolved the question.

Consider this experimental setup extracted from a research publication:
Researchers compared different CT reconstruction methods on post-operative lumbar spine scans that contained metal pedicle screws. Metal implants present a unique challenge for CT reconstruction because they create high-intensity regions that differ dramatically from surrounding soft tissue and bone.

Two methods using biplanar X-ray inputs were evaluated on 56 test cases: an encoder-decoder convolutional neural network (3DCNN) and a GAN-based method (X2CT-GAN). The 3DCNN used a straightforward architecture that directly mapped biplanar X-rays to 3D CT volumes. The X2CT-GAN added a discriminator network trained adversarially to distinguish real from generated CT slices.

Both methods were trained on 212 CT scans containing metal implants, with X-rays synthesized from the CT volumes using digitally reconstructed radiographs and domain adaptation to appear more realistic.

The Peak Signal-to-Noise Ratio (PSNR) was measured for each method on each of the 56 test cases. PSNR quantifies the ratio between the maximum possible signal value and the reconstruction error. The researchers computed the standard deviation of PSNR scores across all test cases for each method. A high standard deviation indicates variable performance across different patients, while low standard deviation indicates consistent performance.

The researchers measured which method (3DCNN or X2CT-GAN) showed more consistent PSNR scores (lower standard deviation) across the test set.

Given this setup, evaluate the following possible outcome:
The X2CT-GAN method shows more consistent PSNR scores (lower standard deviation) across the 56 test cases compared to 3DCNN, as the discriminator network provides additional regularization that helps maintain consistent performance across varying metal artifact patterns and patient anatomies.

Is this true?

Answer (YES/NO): NO